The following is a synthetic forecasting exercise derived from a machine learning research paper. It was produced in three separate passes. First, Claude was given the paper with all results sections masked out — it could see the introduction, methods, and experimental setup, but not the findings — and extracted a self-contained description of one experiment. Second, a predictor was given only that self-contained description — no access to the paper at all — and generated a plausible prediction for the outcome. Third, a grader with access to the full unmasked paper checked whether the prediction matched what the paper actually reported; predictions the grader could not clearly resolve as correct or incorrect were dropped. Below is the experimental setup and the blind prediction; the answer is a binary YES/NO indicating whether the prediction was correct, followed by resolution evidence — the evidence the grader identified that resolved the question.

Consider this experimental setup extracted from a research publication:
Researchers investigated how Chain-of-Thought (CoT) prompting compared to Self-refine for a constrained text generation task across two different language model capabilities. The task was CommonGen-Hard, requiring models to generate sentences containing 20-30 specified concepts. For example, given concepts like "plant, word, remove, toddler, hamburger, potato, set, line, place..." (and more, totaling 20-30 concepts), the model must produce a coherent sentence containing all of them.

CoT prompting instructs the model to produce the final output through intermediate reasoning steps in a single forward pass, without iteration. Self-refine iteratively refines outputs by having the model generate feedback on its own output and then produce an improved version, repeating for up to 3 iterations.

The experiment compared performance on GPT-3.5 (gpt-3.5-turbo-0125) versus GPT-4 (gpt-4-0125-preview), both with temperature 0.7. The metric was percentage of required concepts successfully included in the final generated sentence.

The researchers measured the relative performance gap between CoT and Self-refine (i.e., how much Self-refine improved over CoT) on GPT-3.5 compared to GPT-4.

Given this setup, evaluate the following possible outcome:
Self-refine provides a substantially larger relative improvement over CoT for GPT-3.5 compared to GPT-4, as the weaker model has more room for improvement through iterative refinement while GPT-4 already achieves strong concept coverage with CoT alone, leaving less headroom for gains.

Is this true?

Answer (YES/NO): YES